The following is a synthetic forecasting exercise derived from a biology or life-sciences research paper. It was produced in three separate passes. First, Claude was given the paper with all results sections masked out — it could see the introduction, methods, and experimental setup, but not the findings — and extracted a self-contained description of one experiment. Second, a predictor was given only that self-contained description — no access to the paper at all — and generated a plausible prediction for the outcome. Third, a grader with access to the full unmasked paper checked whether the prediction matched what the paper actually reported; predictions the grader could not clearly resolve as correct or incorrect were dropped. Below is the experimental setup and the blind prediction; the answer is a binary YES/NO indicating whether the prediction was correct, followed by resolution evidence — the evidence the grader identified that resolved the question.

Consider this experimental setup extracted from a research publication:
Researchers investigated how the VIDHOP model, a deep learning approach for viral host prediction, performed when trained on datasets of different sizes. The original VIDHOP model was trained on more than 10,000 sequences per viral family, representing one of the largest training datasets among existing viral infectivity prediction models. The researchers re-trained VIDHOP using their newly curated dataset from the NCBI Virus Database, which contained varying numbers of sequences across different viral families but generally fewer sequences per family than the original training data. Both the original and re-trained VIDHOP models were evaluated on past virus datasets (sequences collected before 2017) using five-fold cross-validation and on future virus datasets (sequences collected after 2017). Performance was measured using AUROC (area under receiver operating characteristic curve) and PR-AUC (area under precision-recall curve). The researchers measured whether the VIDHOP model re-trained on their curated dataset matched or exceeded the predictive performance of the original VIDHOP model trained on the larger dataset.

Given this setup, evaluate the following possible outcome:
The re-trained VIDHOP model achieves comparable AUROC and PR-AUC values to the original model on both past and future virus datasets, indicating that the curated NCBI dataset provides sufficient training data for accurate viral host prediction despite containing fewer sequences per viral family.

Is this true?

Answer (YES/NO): NO